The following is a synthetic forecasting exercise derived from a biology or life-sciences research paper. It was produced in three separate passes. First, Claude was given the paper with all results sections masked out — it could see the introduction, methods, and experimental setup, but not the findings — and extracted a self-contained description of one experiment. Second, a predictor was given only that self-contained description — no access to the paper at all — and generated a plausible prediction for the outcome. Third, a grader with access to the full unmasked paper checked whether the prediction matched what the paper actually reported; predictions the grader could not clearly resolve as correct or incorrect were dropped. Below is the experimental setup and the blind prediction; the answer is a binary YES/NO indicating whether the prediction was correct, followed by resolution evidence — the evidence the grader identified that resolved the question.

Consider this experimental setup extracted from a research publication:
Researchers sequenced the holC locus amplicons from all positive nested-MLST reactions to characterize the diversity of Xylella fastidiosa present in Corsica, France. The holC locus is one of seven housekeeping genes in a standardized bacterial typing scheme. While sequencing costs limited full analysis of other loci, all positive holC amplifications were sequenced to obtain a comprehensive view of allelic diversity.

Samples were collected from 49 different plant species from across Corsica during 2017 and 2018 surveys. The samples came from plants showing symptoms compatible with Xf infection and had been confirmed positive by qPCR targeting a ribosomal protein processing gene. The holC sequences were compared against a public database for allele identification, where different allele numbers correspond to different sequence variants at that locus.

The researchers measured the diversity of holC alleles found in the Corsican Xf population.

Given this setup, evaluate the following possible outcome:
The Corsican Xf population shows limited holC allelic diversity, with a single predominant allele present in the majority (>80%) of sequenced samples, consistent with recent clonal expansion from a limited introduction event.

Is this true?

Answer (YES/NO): NO